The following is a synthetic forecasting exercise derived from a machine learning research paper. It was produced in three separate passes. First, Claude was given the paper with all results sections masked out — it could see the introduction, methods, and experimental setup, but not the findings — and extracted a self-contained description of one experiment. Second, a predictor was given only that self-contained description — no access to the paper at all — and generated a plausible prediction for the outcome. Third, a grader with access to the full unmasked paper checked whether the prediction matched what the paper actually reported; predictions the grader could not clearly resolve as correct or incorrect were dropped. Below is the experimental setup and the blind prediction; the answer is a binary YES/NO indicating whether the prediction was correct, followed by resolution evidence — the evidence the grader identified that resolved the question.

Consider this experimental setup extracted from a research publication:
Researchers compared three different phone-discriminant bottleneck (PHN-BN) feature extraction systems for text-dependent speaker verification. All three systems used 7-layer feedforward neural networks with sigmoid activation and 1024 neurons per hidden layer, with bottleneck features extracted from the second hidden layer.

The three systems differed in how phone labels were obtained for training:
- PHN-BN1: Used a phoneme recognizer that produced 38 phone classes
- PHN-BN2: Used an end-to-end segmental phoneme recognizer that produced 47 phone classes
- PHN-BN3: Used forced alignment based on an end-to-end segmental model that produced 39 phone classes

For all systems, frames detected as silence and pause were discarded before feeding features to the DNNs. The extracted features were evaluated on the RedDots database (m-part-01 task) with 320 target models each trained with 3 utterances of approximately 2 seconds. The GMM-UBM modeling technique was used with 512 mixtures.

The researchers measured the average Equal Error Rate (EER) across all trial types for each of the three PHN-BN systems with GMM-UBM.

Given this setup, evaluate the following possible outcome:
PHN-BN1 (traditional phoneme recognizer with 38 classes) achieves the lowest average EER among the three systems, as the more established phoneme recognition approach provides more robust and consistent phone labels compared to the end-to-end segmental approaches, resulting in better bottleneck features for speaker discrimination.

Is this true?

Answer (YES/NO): NO